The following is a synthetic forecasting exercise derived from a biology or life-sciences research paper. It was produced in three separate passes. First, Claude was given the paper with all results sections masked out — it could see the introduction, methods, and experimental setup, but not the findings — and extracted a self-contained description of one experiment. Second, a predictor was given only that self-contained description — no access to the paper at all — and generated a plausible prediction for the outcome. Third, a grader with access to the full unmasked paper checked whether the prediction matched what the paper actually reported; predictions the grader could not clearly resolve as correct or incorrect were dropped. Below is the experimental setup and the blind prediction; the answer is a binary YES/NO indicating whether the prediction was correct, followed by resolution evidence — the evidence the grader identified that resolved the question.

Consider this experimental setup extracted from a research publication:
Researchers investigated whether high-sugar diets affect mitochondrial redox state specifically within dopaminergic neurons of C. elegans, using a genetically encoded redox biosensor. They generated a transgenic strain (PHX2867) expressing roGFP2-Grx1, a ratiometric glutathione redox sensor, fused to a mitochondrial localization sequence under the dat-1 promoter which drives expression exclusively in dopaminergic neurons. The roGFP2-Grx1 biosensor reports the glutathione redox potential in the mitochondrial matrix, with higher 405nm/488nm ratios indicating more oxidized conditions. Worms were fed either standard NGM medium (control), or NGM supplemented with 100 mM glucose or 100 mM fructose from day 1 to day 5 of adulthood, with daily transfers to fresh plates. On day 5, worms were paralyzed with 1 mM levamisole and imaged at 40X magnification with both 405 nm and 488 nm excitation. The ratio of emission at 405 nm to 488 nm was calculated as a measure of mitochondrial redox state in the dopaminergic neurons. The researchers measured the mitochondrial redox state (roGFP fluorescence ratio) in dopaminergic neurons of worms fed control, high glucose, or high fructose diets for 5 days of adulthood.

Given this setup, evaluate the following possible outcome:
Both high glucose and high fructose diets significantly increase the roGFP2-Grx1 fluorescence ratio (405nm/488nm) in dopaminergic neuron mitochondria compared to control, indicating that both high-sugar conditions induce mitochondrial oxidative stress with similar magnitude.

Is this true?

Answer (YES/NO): NO